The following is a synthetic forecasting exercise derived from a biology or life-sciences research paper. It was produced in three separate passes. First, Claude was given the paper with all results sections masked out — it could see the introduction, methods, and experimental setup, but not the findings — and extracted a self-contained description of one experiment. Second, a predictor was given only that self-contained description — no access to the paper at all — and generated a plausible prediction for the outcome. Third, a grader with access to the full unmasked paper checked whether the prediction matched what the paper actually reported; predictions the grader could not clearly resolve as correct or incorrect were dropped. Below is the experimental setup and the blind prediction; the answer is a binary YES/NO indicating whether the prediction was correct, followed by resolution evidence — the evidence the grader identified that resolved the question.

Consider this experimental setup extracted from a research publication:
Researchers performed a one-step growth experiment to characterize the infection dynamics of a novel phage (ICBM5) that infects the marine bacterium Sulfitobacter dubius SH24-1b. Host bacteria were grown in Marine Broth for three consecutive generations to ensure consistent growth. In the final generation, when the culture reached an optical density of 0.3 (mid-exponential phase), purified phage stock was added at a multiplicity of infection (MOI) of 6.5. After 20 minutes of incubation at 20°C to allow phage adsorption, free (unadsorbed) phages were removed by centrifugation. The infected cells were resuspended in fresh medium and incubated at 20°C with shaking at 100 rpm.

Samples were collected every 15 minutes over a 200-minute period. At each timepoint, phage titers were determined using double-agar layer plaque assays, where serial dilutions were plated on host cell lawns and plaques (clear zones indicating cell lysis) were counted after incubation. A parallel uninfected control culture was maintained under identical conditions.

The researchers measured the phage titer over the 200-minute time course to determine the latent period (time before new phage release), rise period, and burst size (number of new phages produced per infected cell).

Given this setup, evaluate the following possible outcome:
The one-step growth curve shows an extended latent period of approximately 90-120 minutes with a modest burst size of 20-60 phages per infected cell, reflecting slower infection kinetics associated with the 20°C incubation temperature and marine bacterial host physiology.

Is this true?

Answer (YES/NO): NO